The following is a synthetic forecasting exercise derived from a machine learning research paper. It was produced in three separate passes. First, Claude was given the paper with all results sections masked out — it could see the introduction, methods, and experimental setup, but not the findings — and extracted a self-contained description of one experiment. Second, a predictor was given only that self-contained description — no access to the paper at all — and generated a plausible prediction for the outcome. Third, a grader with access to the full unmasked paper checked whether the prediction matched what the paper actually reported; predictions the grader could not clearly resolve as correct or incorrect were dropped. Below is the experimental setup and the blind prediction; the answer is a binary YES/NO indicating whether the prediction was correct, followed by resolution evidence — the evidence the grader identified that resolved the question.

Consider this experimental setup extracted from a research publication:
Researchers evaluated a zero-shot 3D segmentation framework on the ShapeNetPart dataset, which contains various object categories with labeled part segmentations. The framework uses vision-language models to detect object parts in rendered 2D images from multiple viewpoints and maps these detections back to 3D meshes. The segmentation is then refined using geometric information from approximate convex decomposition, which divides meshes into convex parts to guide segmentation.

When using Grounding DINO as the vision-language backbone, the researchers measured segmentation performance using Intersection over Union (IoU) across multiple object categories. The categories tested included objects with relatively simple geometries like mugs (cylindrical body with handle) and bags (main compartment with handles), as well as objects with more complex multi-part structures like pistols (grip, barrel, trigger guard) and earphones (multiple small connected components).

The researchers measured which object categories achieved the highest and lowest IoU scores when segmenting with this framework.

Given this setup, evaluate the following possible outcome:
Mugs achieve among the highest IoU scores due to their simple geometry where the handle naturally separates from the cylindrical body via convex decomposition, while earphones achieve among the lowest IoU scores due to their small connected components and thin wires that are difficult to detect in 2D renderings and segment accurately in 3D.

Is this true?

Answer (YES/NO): YES